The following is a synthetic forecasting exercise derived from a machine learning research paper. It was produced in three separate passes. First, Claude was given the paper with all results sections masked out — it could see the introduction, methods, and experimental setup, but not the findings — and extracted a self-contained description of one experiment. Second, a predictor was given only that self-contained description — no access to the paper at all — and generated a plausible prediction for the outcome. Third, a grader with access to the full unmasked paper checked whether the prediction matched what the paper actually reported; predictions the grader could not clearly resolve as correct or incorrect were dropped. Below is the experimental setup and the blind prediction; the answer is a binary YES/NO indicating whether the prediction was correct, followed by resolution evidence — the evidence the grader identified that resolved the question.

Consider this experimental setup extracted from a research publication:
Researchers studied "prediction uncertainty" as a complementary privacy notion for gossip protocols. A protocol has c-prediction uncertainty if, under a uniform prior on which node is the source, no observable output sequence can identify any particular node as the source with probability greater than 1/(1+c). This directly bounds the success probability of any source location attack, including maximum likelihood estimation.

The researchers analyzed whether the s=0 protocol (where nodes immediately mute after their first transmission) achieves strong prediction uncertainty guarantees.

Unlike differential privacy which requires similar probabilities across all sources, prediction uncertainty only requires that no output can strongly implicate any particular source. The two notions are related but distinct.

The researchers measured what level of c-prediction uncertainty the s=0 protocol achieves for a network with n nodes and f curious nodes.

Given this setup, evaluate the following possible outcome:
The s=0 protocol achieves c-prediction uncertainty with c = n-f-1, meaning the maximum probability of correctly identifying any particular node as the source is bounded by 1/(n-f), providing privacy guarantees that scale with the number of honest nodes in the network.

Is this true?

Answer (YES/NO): NO